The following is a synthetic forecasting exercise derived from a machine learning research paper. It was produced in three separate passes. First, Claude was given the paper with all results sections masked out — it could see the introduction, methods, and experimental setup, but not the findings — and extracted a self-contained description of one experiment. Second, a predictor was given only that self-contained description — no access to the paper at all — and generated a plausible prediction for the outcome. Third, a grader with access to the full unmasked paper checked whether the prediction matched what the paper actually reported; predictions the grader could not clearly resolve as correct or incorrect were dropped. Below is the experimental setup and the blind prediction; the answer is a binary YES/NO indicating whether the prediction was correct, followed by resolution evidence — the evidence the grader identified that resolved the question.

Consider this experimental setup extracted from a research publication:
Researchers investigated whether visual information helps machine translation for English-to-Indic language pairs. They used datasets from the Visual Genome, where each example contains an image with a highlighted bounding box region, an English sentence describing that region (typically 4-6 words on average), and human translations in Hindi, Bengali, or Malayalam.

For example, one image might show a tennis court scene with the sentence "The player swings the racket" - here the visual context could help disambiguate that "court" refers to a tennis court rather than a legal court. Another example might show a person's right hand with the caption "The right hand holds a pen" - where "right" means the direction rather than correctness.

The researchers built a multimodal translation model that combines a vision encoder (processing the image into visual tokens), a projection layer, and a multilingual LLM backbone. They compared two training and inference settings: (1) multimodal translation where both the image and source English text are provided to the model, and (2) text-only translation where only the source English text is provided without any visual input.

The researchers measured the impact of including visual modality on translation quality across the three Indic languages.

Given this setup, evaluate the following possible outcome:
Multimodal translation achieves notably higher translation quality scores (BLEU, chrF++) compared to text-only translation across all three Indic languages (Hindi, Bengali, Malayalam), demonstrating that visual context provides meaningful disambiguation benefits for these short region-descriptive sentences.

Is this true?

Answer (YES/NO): NO